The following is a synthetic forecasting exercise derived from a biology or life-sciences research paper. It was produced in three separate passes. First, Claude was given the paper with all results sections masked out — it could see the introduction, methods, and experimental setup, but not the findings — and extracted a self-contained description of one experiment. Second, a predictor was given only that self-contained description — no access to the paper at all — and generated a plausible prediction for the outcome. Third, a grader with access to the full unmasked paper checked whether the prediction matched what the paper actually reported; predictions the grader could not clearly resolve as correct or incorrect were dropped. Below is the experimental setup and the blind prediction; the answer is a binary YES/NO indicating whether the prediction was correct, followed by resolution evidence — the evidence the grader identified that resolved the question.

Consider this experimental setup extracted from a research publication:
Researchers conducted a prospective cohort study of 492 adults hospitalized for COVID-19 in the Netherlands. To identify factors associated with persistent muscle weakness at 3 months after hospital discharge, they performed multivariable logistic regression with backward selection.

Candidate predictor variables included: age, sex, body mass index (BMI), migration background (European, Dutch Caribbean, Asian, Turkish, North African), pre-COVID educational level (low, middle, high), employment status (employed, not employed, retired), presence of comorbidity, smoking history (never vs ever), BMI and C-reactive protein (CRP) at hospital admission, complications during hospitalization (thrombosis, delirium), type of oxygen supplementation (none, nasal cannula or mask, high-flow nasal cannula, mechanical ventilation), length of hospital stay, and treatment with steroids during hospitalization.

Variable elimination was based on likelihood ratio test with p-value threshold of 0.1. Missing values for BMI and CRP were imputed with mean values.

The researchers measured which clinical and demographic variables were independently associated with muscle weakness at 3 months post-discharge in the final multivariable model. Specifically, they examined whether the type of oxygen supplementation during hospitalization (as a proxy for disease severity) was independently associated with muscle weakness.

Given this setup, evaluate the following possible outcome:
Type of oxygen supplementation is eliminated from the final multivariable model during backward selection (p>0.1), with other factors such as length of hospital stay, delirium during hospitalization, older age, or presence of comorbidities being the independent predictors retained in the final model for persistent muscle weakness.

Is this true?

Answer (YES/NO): NO